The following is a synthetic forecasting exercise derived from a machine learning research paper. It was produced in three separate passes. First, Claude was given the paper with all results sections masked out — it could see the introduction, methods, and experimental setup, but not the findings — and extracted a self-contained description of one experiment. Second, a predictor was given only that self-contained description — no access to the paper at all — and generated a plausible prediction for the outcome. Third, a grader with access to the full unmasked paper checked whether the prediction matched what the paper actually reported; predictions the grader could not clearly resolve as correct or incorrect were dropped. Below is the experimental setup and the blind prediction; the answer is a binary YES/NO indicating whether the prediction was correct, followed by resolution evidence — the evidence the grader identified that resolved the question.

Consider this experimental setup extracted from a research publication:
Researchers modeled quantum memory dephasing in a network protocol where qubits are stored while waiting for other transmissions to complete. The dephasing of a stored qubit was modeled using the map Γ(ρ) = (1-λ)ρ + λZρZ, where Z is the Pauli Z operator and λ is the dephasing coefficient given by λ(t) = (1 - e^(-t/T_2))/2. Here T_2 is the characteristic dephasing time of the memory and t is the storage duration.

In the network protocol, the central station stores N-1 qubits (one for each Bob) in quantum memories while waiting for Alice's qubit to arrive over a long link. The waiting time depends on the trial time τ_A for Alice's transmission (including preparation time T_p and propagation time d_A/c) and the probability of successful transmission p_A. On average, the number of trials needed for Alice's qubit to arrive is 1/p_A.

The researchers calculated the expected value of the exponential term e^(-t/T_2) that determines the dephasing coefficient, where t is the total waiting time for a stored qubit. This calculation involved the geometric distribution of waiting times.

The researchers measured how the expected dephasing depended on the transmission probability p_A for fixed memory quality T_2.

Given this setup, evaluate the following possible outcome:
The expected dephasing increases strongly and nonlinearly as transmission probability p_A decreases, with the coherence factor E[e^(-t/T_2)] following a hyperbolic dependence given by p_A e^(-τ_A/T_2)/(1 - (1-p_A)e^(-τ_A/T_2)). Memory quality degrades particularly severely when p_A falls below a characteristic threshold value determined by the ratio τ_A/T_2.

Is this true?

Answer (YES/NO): YES